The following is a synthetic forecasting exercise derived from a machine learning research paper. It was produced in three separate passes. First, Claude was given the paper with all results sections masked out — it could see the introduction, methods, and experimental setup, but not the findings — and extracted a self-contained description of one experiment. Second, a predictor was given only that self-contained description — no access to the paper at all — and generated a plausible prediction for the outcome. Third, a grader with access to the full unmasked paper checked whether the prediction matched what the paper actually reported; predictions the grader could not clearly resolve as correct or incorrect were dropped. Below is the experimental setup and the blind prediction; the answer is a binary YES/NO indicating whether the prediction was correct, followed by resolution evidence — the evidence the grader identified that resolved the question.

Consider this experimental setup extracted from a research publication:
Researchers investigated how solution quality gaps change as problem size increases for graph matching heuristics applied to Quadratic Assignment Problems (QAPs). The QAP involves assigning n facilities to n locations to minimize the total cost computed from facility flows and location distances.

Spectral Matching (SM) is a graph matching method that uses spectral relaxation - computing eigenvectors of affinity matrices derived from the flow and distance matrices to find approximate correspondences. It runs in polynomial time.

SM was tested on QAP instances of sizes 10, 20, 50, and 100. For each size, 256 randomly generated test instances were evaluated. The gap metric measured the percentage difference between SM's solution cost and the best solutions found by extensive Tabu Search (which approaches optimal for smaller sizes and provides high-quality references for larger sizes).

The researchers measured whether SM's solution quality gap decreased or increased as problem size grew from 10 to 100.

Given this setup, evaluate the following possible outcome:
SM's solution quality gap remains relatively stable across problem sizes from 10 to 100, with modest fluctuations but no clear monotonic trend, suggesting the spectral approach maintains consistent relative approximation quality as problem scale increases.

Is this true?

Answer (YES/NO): NO